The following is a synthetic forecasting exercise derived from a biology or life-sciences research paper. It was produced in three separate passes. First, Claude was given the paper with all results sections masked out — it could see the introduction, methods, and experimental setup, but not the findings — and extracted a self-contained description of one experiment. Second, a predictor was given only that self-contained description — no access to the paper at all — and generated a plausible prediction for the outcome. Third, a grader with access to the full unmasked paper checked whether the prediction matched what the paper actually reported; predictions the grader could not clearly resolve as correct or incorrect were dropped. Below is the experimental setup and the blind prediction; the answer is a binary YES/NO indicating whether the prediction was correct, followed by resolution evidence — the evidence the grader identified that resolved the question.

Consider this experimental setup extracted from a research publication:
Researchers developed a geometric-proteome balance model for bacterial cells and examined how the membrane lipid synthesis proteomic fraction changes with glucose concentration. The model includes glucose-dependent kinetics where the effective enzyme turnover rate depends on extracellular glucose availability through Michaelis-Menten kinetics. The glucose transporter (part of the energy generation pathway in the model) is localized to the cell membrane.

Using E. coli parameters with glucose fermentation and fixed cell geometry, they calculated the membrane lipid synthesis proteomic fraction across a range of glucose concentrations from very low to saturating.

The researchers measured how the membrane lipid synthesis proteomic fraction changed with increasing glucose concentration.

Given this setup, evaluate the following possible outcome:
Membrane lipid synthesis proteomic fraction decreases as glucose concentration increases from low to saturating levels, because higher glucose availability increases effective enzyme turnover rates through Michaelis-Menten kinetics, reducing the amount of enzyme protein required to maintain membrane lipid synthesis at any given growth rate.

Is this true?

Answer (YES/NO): NO